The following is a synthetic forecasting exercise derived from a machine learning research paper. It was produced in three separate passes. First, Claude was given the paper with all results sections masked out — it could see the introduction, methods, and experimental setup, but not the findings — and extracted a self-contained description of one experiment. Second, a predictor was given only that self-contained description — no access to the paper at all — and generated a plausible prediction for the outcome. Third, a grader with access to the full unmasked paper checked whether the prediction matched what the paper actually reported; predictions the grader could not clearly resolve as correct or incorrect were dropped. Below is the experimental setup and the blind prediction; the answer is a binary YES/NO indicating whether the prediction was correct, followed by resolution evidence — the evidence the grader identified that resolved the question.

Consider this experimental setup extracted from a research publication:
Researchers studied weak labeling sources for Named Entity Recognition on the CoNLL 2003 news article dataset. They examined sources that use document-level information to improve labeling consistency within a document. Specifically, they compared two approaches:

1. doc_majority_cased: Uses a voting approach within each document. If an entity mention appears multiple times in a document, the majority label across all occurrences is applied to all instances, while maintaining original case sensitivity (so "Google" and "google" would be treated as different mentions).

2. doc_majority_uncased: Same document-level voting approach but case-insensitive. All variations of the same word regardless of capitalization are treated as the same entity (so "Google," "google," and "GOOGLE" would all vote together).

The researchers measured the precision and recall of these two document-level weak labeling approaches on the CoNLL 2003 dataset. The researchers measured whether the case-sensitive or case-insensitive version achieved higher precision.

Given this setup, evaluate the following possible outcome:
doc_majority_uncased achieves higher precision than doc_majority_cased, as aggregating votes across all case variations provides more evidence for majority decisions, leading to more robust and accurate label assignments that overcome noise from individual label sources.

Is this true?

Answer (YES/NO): NO